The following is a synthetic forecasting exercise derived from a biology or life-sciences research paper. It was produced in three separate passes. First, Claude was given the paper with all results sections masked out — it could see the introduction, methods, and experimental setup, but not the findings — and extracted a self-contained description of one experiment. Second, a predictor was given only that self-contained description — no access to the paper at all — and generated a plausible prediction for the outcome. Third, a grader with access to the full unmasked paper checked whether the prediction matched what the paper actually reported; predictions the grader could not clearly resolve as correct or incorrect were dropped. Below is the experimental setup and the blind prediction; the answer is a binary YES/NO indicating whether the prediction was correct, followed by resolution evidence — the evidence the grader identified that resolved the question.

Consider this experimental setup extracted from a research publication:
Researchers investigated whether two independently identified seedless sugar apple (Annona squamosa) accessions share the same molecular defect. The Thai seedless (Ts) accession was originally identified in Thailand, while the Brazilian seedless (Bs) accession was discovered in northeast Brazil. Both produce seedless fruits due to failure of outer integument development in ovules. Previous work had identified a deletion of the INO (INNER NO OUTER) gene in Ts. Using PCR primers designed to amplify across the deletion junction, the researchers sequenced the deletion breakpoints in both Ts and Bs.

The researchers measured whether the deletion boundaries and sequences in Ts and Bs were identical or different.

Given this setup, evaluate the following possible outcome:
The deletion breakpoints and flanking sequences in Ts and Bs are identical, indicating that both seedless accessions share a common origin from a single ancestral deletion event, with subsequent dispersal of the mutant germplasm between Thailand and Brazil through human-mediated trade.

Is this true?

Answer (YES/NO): YES